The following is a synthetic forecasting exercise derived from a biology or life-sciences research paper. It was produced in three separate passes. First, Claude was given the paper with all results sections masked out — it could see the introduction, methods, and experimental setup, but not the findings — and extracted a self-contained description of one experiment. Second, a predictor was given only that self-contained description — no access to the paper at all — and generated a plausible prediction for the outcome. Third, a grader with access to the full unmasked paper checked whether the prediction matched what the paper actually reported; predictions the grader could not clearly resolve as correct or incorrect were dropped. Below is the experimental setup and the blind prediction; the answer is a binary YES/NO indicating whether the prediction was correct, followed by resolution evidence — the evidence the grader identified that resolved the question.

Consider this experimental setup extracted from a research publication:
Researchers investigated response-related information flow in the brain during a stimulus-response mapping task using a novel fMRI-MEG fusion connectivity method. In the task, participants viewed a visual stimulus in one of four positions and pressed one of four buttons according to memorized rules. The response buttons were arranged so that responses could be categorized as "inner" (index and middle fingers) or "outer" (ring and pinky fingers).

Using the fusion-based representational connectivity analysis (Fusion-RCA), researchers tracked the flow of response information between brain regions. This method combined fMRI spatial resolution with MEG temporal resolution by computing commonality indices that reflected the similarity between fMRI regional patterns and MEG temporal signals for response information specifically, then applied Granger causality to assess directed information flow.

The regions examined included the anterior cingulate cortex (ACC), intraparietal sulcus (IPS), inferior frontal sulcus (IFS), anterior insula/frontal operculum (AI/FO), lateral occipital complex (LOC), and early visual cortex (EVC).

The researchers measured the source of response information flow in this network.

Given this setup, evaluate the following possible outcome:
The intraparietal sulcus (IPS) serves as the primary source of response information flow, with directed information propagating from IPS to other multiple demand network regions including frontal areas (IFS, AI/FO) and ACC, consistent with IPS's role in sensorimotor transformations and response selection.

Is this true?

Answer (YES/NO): NO